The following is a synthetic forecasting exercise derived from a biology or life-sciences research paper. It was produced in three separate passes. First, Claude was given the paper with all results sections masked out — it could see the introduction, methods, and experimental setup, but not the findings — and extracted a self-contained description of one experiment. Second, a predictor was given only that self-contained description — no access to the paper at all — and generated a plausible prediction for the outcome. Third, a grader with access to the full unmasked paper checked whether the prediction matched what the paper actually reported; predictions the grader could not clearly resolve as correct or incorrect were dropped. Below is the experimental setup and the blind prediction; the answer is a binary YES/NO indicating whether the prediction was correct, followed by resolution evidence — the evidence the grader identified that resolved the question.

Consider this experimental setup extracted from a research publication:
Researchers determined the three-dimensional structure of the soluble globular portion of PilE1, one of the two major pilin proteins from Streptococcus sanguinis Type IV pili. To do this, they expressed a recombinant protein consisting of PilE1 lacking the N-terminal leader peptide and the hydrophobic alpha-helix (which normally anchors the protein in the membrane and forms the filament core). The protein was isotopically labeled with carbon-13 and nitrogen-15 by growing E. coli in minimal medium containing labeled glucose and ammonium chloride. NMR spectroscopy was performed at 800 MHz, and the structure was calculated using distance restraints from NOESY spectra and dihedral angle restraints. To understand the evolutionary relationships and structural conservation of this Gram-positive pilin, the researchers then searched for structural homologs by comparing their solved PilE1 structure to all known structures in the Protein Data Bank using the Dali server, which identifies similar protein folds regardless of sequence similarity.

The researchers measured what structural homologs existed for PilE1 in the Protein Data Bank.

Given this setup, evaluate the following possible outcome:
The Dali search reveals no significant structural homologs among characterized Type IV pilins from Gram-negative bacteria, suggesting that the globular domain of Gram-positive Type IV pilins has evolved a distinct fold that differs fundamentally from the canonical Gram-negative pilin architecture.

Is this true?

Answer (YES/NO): NO